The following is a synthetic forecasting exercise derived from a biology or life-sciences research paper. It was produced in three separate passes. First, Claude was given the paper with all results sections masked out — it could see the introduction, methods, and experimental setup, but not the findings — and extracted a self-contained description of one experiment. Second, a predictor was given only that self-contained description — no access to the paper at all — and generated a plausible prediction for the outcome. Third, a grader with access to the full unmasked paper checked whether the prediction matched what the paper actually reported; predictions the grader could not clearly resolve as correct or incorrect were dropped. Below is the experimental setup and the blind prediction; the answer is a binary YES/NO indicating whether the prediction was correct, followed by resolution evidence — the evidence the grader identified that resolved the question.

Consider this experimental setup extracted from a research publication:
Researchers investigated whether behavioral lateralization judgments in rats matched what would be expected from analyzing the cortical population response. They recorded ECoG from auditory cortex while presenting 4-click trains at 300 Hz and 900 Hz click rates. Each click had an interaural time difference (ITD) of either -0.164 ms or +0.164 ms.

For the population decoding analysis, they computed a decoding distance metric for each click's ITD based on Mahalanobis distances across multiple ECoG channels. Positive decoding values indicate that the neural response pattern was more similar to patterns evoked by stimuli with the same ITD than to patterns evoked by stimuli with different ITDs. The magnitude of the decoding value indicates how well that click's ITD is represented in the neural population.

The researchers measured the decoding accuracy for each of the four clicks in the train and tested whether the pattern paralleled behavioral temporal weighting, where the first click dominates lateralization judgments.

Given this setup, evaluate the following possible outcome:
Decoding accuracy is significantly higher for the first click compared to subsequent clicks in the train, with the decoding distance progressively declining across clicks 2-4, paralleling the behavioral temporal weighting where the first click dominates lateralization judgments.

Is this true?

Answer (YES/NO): YES